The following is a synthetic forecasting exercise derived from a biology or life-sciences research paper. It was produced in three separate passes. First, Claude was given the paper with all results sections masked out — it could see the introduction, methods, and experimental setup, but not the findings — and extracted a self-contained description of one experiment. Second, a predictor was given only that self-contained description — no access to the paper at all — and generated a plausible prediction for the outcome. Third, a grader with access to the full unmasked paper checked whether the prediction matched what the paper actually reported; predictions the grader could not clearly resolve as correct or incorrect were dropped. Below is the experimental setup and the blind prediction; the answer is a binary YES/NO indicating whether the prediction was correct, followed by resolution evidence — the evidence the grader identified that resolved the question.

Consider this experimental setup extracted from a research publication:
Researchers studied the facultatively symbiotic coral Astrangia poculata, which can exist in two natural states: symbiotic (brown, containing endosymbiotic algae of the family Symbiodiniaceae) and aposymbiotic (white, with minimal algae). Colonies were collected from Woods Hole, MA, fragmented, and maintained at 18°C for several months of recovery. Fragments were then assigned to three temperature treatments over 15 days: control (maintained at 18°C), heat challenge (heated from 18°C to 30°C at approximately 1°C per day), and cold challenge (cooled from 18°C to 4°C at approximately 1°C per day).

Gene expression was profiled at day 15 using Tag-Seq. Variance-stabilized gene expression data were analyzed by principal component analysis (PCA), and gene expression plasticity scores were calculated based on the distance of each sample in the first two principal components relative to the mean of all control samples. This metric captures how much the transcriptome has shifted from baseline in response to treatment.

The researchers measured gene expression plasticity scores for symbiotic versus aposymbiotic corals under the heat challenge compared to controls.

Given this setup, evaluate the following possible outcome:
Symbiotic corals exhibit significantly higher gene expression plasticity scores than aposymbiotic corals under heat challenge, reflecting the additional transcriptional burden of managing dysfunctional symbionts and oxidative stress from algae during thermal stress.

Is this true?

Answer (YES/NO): NO